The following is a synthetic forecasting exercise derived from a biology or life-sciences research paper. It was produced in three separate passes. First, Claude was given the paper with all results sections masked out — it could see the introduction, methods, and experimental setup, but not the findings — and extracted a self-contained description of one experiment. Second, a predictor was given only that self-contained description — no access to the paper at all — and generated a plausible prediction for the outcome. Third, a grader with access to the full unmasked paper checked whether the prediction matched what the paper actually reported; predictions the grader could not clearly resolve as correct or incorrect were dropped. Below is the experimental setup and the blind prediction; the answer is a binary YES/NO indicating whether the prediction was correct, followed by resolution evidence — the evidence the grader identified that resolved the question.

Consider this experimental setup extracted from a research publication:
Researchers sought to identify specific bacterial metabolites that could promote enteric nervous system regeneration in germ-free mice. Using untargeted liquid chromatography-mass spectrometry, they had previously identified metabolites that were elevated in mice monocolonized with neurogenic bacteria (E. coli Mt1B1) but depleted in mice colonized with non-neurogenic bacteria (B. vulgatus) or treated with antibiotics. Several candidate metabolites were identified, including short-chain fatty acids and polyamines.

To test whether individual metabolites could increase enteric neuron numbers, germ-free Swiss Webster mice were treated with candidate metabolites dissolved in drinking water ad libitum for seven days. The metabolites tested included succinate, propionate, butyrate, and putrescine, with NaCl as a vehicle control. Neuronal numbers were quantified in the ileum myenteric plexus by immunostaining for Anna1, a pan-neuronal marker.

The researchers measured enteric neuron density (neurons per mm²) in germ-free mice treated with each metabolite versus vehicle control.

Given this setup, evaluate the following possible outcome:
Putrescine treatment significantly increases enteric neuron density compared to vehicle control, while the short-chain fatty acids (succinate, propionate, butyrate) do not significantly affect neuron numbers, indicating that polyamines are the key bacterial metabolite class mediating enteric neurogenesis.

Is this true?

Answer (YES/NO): NO